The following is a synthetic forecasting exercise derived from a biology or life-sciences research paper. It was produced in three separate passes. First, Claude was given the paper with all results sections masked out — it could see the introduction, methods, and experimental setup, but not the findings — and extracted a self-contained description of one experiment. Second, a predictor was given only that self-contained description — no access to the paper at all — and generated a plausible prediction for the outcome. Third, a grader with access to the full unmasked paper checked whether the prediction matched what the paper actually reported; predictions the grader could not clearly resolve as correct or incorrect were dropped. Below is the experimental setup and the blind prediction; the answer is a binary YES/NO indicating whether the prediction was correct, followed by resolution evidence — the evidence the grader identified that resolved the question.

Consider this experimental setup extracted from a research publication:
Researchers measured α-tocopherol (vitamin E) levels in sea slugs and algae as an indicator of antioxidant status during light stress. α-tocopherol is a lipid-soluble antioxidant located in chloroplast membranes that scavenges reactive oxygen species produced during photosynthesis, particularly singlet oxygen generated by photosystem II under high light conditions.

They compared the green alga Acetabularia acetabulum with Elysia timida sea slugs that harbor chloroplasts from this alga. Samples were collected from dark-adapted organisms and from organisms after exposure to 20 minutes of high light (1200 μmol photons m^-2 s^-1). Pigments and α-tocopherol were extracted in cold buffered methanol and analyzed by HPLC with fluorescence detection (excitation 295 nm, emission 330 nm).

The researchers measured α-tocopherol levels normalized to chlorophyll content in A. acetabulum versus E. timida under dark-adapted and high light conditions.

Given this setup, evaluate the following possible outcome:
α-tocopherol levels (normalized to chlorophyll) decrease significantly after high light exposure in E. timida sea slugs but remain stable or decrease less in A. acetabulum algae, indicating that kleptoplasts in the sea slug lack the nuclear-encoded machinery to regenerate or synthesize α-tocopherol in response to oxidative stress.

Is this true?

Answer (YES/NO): NO